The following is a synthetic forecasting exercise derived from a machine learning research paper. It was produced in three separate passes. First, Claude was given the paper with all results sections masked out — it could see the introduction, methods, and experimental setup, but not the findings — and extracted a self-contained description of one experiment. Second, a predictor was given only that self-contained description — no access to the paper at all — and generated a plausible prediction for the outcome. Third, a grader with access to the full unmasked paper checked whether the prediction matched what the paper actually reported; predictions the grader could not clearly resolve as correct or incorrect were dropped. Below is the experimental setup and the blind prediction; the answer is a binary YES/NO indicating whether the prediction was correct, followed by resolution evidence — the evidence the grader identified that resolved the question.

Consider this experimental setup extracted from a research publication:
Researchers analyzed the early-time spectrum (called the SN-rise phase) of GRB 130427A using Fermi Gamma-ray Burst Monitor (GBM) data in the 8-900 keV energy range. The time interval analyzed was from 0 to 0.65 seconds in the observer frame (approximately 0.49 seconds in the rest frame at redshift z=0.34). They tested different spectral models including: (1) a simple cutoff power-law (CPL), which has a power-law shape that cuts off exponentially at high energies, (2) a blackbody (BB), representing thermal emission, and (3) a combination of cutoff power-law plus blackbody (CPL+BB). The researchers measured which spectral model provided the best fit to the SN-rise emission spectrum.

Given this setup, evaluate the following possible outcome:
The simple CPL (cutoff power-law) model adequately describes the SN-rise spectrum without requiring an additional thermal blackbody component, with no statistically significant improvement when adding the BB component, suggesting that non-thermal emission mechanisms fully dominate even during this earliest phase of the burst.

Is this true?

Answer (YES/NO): NO